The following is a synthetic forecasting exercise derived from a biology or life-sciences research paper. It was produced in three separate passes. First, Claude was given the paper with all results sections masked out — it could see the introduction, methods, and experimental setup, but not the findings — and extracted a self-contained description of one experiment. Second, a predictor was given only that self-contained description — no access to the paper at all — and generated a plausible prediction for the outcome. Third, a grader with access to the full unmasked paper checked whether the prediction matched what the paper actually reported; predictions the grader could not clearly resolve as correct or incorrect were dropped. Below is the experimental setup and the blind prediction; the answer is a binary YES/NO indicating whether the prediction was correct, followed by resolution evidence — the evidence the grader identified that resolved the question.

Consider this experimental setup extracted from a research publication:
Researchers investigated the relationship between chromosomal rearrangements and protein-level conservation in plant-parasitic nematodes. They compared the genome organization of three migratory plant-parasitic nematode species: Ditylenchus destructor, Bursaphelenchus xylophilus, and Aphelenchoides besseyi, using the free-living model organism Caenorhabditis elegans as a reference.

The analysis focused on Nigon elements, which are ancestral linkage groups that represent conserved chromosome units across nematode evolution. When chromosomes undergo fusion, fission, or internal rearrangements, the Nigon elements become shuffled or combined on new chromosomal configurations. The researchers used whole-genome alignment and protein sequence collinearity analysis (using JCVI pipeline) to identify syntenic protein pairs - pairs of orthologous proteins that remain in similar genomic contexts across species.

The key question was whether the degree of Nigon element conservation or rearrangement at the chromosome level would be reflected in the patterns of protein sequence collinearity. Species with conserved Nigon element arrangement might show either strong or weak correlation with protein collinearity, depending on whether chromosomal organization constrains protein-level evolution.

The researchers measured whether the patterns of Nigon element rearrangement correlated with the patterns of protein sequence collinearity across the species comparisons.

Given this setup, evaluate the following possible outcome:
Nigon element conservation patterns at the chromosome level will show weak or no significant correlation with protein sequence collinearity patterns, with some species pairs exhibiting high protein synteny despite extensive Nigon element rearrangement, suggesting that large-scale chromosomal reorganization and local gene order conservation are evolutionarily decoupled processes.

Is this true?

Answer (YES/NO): NO